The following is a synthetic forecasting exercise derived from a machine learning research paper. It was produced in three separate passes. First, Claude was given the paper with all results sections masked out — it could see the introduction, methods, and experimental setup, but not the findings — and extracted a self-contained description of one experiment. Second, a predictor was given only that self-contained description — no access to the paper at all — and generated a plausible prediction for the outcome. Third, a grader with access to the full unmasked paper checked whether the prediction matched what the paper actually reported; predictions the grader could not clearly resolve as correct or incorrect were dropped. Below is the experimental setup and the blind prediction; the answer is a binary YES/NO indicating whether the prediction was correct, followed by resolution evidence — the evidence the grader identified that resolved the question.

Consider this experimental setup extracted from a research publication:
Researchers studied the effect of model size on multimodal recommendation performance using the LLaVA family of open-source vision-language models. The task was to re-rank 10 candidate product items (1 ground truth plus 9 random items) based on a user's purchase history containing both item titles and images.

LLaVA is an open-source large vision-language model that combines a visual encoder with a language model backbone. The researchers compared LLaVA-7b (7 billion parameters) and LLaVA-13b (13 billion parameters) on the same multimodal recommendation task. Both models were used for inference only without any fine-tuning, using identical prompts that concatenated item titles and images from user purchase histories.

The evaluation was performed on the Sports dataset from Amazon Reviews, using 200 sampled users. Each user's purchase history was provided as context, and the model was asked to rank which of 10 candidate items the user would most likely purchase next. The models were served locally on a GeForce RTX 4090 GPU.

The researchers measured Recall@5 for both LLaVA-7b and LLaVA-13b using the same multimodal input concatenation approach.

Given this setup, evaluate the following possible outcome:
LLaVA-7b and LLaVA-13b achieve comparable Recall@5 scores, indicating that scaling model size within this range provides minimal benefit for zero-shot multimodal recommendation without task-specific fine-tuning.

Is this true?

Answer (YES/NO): NO